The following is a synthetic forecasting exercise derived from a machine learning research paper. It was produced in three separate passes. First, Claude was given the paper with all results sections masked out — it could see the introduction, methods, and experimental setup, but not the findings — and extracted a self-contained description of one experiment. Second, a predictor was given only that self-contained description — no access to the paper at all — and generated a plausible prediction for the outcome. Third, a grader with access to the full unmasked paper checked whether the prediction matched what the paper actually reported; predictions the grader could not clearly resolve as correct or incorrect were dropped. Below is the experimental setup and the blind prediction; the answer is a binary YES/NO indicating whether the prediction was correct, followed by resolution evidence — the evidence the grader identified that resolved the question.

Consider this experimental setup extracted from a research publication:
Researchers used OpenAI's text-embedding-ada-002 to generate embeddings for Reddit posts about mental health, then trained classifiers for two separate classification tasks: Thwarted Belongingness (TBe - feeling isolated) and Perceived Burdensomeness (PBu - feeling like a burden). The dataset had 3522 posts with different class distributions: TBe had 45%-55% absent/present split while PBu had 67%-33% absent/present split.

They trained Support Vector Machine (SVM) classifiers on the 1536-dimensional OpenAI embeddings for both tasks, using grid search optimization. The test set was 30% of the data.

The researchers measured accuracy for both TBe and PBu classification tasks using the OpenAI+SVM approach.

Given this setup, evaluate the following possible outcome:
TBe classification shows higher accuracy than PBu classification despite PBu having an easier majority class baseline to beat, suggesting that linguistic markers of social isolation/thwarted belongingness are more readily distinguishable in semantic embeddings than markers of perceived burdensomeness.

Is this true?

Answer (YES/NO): NO